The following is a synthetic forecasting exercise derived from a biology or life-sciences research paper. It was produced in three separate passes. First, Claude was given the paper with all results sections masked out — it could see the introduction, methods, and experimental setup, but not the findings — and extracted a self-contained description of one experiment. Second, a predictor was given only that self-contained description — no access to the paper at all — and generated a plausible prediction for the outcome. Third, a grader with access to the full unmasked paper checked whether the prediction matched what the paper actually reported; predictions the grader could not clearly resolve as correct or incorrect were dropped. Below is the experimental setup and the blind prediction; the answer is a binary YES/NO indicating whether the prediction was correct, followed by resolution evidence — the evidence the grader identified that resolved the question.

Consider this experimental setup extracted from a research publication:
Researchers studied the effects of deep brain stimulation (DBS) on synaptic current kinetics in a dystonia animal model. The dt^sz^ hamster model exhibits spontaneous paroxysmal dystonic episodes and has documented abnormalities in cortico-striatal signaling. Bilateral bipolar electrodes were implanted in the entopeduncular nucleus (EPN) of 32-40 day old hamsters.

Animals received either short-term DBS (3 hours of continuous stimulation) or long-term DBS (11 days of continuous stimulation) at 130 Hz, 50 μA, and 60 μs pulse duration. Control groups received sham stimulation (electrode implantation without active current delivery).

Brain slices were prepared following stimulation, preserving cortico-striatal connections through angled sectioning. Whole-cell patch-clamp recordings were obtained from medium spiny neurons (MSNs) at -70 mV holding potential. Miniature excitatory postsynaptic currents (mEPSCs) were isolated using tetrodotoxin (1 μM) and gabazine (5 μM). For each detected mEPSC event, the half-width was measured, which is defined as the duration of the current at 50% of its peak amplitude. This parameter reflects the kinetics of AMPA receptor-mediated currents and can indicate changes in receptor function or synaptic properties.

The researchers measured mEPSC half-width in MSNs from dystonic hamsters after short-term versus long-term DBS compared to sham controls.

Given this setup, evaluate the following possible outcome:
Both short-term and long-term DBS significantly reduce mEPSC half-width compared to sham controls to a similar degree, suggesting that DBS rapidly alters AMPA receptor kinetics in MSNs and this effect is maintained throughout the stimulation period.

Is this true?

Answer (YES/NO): NO